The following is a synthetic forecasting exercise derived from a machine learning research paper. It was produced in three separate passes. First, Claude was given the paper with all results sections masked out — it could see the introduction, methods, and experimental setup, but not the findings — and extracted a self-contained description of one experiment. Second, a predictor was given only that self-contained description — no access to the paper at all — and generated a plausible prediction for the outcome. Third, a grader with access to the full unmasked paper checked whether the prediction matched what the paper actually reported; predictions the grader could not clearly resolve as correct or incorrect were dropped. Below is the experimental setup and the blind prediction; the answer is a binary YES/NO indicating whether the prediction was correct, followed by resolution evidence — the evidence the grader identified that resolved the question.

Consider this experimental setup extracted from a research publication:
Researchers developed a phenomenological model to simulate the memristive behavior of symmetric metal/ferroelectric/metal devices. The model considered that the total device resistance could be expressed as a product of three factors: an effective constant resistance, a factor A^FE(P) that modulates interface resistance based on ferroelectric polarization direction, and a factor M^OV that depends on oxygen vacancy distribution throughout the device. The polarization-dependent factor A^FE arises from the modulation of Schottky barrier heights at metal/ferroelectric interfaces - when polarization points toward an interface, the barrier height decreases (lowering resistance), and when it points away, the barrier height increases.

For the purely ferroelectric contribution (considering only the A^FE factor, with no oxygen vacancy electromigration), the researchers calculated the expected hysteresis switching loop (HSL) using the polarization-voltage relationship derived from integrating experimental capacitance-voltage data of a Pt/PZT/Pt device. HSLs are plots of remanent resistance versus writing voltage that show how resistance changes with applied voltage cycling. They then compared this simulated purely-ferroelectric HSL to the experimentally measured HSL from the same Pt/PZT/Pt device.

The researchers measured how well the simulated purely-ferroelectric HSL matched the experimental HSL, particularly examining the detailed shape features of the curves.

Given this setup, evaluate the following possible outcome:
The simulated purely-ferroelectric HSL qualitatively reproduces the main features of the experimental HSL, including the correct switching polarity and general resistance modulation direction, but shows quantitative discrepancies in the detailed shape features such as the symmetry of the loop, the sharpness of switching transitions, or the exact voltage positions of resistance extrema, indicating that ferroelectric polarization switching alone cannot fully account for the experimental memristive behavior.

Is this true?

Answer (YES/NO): NO